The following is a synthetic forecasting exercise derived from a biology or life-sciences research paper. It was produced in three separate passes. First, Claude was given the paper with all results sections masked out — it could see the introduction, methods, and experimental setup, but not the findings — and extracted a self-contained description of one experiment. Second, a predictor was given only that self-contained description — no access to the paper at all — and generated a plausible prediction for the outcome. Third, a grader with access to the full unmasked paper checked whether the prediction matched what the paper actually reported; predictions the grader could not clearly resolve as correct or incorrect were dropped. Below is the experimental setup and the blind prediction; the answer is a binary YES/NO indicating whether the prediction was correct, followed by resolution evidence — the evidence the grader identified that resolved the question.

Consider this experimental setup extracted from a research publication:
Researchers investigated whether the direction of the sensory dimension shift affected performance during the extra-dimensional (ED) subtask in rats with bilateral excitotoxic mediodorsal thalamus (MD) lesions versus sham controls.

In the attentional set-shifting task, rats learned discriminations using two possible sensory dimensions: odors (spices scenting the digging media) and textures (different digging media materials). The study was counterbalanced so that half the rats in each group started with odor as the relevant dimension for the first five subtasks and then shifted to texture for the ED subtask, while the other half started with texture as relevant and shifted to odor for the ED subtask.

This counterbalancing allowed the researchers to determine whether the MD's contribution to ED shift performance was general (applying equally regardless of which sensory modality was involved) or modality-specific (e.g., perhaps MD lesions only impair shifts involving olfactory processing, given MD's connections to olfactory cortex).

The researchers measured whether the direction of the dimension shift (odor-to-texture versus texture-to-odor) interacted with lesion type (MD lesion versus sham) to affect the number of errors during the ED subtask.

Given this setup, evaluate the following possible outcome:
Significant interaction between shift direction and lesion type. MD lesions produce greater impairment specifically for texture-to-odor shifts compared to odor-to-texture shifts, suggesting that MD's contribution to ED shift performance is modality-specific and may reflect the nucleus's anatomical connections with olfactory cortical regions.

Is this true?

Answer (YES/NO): NO